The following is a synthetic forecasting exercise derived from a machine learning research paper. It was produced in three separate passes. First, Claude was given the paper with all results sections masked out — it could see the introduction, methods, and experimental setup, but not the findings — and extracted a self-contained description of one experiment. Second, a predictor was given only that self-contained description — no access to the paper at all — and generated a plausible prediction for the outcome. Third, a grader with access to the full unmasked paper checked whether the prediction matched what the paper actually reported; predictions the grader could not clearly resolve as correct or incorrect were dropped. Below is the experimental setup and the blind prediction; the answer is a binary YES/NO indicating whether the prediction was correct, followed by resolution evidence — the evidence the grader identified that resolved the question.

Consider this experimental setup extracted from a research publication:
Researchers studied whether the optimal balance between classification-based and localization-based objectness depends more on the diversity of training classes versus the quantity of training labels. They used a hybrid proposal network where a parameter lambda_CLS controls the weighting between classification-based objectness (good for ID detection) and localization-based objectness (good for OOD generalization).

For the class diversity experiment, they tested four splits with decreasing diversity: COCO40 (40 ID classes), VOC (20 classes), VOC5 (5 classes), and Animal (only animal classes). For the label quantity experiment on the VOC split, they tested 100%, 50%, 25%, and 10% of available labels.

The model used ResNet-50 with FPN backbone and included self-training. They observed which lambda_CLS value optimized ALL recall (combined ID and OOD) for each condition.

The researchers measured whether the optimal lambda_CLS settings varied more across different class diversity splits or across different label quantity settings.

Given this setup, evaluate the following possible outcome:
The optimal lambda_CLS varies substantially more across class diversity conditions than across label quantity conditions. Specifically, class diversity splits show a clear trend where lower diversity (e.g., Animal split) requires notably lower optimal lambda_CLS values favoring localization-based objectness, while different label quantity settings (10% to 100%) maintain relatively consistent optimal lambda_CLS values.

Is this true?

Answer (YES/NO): YES